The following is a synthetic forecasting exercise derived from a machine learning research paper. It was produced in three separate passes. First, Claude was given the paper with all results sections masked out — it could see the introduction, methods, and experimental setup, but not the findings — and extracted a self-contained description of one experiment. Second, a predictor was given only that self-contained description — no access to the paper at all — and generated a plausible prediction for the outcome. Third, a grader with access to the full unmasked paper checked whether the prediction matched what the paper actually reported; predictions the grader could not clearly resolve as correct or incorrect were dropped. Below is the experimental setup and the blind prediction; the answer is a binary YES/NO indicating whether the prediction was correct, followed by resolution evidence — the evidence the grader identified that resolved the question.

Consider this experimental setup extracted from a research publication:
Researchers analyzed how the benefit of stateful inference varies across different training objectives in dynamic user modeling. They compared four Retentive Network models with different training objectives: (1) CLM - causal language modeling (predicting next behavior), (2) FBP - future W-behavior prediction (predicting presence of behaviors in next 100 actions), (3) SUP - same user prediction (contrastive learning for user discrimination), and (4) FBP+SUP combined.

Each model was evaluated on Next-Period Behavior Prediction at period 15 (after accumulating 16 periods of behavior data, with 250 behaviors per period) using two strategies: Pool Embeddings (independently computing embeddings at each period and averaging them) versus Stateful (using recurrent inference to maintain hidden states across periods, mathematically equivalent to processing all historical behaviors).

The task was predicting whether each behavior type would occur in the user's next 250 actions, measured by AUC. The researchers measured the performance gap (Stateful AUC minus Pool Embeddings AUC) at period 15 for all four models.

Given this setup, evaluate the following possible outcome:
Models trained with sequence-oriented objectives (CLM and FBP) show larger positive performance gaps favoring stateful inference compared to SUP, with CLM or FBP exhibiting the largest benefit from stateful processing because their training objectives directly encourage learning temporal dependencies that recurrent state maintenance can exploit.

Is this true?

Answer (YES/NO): NO